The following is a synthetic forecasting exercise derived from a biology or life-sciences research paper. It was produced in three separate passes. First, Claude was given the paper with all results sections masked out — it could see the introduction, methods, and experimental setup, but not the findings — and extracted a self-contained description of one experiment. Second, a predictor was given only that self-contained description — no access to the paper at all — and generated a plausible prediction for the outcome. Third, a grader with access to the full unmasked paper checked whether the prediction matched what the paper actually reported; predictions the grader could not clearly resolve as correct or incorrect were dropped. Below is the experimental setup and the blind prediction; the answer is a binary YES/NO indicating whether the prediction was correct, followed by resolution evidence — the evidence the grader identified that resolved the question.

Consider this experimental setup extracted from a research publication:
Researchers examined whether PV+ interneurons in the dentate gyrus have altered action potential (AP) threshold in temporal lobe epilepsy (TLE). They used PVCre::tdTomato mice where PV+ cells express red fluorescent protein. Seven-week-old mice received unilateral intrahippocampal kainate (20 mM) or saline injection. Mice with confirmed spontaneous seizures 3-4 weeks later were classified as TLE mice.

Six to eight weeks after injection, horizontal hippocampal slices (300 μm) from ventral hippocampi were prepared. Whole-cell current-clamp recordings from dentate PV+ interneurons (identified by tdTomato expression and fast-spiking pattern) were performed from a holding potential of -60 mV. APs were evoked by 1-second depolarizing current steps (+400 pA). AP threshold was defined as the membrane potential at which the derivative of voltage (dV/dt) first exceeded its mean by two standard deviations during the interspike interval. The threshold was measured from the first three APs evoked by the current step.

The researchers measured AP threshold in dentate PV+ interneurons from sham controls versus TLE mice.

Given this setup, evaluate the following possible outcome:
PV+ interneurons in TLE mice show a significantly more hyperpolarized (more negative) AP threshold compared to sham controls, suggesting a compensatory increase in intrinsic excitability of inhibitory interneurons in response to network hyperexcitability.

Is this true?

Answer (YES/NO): NO